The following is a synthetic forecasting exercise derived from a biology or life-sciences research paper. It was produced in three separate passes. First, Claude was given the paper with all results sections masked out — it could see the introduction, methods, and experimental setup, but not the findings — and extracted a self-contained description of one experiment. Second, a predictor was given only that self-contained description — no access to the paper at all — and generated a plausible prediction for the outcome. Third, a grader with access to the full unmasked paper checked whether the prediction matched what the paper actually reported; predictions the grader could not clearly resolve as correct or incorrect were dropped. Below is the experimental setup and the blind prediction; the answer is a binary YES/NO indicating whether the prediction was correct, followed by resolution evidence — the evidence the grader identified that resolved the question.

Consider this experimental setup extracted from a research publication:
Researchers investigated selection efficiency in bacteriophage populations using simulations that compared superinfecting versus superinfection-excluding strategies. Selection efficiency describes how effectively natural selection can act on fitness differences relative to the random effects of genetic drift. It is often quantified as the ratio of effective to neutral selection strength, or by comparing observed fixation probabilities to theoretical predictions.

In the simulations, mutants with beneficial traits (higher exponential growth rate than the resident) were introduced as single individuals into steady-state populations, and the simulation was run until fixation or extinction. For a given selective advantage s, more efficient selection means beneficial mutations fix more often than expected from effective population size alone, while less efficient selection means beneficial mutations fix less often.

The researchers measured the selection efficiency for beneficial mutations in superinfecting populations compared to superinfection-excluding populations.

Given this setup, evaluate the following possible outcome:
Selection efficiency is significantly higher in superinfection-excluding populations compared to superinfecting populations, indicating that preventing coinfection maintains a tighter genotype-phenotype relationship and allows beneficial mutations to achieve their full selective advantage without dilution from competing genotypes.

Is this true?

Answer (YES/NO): NO